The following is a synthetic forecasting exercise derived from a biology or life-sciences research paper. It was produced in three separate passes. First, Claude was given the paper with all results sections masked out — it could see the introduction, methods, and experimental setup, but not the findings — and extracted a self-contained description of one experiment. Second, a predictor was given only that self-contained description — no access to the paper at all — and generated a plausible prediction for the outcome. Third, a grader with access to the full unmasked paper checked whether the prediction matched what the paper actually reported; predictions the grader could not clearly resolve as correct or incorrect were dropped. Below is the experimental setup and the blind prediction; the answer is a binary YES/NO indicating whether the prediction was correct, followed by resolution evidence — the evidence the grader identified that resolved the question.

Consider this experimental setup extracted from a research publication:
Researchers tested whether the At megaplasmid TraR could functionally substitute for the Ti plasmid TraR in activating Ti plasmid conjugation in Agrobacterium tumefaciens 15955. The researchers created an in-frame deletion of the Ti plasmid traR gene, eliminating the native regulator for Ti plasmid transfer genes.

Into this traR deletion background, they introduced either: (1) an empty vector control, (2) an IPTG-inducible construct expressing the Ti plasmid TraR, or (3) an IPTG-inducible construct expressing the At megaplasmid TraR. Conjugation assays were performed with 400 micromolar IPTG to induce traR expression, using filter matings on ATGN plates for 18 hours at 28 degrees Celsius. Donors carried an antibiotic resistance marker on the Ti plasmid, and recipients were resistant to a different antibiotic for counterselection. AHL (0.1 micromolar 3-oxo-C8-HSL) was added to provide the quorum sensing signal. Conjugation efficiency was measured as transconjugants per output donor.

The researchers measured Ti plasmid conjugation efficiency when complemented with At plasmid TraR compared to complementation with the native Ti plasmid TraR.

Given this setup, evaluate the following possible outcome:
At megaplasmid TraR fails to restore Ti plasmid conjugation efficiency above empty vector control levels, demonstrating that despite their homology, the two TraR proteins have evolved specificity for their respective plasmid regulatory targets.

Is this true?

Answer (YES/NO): NO